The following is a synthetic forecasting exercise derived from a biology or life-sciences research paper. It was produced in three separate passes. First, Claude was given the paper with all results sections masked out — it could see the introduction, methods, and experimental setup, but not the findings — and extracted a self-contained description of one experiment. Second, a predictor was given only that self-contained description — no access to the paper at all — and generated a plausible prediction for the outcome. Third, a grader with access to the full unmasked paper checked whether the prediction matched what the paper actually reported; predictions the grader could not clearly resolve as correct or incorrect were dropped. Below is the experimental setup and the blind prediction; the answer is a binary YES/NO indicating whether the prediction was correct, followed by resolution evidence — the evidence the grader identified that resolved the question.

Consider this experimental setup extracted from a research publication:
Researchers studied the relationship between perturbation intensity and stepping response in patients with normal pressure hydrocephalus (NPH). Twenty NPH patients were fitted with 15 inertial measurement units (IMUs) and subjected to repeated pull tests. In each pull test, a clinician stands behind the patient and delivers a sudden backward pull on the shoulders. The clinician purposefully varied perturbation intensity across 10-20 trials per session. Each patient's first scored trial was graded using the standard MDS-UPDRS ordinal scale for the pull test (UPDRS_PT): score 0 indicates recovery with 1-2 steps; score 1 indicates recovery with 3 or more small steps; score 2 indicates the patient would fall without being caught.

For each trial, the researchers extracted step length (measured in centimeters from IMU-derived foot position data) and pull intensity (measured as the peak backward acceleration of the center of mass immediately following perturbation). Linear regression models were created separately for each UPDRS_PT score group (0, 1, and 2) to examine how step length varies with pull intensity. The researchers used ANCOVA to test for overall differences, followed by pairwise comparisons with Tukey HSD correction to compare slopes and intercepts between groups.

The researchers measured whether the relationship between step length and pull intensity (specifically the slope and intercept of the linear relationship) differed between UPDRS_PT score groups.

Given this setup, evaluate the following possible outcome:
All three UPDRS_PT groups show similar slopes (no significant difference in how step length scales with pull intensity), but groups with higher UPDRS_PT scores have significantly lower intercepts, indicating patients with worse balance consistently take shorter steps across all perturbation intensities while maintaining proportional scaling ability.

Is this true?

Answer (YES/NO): YES